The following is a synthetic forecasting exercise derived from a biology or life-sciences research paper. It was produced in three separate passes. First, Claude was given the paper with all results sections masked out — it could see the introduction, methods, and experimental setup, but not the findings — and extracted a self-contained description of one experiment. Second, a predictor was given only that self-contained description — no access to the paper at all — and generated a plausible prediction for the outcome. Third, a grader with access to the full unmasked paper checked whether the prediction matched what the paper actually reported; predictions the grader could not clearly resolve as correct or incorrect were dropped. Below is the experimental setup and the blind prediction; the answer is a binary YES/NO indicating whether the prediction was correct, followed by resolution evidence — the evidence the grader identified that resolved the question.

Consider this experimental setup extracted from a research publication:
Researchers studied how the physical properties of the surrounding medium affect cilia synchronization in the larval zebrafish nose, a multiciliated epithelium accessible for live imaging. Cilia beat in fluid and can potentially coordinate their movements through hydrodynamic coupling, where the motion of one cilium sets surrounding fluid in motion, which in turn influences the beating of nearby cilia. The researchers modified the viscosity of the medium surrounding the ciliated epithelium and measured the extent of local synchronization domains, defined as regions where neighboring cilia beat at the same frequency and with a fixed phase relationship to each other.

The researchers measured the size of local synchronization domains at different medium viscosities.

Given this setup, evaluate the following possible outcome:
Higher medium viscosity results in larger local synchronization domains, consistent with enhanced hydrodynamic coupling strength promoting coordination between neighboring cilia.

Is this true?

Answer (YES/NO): YES